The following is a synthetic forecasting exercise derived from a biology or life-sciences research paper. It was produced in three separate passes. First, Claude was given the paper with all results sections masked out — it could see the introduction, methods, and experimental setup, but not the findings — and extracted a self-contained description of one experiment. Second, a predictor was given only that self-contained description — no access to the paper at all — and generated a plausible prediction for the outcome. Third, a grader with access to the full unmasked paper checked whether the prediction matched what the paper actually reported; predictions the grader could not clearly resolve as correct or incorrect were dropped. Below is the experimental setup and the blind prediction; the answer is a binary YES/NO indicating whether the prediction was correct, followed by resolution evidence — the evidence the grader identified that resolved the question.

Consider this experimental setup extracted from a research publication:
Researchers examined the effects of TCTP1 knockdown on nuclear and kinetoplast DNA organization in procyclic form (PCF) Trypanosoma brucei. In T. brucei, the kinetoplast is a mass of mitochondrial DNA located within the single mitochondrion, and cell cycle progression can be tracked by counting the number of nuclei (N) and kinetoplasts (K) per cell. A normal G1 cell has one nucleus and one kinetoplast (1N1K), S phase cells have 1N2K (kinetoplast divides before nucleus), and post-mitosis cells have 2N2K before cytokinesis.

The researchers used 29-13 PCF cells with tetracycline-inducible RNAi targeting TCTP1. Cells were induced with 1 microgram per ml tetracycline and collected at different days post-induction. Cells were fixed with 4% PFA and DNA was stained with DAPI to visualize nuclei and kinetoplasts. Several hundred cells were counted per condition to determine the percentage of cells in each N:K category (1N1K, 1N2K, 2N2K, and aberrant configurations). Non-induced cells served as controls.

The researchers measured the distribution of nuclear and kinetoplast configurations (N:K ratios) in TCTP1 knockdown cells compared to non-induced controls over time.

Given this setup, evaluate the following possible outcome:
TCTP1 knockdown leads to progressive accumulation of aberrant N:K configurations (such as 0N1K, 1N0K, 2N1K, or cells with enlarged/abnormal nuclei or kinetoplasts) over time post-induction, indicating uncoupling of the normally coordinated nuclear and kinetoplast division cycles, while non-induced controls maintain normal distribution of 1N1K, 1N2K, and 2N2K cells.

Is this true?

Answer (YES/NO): NO